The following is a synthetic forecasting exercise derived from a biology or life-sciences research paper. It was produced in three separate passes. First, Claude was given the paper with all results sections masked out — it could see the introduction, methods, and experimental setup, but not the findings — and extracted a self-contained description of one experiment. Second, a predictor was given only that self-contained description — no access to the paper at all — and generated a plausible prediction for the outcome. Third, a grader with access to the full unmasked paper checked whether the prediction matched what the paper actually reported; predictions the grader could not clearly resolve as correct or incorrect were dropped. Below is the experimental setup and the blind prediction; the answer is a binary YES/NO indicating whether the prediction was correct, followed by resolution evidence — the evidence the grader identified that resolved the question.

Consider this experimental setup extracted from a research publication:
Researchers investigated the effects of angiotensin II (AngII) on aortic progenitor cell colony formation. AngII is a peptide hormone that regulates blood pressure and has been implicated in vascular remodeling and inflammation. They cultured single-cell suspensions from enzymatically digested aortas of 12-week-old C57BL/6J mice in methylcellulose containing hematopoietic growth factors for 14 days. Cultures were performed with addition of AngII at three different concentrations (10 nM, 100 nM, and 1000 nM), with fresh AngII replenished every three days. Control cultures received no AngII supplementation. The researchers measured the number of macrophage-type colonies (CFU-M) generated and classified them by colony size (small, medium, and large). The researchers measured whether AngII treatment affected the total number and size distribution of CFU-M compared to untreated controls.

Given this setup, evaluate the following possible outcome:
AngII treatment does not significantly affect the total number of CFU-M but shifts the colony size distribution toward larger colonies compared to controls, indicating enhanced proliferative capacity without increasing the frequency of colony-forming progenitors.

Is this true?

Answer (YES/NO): NO